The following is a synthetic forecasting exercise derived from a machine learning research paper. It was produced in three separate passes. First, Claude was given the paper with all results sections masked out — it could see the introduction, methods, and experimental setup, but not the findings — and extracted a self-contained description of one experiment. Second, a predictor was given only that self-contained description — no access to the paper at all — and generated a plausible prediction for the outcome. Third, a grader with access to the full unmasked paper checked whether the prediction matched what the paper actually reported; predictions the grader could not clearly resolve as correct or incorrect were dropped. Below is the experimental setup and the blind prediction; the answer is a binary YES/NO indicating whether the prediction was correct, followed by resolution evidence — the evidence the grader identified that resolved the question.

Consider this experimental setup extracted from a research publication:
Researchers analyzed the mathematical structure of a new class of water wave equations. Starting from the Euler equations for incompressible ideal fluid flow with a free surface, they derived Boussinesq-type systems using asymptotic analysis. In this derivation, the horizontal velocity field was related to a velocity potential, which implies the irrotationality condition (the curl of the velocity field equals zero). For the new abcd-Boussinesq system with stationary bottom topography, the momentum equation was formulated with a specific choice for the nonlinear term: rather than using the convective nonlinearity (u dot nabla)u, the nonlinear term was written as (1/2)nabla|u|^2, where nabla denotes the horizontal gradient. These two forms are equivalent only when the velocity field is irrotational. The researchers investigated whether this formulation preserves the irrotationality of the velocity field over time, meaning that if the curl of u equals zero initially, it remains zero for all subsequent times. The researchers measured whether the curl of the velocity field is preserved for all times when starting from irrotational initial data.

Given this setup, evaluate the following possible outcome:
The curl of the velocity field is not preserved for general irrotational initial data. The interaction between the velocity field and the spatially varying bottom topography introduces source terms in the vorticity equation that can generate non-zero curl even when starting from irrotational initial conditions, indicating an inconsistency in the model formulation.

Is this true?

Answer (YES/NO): NO